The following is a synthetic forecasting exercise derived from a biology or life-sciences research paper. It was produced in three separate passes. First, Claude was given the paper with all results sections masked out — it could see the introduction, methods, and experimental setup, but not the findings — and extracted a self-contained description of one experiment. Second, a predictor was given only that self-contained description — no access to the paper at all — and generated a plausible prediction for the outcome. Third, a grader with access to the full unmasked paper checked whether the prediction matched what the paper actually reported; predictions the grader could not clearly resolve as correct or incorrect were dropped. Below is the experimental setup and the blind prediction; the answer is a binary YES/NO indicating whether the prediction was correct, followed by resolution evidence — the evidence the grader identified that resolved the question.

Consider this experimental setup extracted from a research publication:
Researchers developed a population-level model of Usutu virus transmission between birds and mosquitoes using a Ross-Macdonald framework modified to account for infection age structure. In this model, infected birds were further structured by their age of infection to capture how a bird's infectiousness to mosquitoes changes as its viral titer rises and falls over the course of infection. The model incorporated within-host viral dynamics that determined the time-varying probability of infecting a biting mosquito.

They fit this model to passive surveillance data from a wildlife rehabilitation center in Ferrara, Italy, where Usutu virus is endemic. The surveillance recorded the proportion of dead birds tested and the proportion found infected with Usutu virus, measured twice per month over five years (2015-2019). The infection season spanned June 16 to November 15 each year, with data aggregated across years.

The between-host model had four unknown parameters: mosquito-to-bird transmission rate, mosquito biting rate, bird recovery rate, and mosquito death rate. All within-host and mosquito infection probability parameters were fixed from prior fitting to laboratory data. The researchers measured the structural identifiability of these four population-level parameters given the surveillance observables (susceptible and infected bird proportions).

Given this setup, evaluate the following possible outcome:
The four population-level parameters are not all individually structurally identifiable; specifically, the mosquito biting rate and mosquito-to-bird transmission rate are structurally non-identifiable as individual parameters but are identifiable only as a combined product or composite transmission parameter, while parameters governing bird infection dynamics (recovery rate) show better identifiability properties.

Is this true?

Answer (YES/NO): NO